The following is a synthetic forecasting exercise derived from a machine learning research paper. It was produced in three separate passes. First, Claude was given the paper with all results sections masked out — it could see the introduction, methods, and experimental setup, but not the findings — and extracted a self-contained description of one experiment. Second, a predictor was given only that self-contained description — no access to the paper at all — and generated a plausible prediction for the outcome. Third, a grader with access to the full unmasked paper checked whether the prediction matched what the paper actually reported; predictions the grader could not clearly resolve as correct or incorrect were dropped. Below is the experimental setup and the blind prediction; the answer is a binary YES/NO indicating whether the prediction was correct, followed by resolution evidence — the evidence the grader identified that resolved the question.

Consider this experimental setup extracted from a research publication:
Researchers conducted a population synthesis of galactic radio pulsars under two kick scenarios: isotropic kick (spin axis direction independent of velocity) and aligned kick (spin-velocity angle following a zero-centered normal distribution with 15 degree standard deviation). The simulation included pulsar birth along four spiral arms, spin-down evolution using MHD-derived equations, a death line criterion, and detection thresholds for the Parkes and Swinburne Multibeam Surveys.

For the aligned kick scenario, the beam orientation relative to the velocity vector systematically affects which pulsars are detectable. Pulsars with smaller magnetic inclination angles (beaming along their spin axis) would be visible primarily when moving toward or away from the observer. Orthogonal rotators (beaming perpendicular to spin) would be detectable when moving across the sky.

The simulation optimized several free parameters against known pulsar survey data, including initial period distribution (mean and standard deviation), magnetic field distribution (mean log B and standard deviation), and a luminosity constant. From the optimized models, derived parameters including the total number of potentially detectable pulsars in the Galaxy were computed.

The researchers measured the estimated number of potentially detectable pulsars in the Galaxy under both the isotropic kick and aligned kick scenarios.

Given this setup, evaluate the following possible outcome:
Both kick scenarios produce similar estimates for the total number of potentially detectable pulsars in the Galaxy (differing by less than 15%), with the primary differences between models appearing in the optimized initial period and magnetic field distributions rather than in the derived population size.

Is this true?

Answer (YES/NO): NO